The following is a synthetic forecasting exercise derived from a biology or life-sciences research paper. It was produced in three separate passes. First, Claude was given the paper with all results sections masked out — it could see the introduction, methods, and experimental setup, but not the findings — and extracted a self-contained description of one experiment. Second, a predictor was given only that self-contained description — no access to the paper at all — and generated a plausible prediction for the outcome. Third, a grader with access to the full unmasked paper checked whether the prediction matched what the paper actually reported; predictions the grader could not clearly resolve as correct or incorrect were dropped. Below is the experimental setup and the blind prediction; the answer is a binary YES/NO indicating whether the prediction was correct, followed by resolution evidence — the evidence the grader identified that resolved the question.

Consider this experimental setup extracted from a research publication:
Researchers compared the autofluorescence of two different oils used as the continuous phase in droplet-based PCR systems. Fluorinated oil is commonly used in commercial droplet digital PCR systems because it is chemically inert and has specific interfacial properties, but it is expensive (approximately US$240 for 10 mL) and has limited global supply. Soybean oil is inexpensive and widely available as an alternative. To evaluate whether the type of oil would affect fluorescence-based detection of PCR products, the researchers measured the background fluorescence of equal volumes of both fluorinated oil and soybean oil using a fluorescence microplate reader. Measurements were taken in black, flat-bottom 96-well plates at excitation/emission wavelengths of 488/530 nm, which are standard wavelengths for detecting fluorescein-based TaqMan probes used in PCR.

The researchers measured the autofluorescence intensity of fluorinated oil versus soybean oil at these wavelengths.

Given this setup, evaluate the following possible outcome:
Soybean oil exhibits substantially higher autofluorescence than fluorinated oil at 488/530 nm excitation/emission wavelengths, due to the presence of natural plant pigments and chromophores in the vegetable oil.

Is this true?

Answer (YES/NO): NO